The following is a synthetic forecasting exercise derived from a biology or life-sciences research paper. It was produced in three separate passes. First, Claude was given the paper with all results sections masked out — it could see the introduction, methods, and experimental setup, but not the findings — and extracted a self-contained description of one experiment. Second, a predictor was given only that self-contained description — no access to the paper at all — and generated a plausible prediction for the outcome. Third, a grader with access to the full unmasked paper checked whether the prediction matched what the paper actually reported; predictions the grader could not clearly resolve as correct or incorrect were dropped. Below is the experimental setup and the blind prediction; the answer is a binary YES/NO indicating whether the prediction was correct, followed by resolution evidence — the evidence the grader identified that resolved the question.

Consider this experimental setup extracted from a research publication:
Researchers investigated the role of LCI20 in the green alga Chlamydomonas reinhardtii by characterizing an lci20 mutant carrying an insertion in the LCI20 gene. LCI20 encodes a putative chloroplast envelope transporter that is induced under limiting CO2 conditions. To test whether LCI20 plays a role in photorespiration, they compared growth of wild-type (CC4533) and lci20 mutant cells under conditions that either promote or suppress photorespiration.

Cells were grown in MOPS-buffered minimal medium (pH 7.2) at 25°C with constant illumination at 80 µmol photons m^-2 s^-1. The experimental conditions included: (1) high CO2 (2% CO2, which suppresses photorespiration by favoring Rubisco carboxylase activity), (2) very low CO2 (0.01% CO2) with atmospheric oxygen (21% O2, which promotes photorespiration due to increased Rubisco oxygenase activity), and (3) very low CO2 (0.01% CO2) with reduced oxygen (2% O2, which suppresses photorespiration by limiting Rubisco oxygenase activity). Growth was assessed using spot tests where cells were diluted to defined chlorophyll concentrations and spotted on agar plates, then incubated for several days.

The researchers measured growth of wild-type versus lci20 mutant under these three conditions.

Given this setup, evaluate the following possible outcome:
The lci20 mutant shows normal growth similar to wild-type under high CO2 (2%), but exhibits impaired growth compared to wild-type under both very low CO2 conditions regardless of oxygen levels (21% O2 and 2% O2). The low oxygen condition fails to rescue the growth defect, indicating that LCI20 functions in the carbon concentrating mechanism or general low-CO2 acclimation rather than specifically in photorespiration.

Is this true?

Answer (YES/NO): NO